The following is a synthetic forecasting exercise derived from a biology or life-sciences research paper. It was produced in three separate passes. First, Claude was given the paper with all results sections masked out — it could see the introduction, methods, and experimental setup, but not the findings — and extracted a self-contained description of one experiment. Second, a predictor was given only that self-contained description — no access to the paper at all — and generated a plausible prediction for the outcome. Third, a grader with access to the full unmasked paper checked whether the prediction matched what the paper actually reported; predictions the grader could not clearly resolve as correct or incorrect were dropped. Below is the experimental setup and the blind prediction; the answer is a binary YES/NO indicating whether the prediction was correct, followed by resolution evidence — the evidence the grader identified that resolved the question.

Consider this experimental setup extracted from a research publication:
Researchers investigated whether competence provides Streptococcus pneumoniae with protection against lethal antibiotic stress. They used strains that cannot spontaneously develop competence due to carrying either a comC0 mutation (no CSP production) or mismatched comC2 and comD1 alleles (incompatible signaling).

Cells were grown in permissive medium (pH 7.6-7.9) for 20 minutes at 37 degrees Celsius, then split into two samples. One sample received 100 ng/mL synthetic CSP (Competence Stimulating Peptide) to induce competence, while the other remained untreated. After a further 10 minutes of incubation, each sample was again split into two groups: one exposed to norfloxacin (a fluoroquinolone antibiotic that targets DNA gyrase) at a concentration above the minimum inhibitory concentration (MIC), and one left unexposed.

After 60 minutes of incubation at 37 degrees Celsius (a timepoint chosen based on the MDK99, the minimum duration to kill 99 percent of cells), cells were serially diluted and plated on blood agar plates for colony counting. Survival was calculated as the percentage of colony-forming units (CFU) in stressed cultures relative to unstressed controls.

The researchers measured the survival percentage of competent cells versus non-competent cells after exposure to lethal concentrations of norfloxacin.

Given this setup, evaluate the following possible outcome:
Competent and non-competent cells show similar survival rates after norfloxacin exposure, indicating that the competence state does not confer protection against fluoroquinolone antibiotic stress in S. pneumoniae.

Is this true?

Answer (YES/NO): NO